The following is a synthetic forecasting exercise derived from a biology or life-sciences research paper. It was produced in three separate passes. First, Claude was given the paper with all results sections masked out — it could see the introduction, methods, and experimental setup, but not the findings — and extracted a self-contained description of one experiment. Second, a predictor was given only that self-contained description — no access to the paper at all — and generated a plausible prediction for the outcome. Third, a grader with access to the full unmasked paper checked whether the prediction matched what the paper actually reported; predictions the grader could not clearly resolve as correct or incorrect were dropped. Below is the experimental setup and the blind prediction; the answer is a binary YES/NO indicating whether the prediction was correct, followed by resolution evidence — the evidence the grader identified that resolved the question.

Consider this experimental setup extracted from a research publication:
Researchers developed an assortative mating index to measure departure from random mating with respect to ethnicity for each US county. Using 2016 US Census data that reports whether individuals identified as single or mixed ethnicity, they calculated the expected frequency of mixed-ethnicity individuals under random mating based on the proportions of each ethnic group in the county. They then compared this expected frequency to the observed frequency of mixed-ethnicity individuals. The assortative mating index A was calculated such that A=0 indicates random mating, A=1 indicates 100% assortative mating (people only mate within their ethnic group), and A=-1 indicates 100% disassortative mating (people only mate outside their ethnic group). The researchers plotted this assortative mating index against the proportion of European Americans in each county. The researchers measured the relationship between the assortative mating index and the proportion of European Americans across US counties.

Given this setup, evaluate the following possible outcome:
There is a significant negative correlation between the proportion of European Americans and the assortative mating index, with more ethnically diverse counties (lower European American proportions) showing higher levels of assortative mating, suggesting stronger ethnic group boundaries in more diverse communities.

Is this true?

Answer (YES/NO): NO